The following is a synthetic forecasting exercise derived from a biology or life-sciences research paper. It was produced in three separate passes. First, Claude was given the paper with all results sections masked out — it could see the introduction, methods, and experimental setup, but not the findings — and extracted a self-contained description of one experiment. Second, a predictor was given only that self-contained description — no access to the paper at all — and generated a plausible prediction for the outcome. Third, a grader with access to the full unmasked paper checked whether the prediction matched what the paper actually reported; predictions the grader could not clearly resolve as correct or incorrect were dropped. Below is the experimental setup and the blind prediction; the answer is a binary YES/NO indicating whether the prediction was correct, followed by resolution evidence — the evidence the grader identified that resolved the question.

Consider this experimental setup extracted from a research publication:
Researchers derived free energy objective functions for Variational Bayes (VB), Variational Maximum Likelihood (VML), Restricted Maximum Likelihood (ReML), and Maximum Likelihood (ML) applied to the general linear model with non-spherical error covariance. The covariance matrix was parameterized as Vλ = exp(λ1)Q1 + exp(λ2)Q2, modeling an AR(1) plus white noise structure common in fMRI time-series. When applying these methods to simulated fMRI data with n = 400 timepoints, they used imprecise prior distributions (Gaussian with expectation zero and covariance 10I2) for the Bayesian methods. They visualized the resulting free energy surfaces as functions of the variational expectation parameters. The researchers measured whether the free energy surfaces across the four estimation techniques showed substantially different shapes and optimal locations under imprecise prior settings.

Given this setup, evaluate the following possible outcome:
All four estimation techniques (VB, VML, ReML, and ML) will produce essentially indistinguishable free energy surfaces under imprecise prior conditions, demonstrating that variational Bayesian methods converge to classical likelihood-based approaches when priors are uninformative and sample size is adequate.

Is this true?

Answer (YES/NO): YES